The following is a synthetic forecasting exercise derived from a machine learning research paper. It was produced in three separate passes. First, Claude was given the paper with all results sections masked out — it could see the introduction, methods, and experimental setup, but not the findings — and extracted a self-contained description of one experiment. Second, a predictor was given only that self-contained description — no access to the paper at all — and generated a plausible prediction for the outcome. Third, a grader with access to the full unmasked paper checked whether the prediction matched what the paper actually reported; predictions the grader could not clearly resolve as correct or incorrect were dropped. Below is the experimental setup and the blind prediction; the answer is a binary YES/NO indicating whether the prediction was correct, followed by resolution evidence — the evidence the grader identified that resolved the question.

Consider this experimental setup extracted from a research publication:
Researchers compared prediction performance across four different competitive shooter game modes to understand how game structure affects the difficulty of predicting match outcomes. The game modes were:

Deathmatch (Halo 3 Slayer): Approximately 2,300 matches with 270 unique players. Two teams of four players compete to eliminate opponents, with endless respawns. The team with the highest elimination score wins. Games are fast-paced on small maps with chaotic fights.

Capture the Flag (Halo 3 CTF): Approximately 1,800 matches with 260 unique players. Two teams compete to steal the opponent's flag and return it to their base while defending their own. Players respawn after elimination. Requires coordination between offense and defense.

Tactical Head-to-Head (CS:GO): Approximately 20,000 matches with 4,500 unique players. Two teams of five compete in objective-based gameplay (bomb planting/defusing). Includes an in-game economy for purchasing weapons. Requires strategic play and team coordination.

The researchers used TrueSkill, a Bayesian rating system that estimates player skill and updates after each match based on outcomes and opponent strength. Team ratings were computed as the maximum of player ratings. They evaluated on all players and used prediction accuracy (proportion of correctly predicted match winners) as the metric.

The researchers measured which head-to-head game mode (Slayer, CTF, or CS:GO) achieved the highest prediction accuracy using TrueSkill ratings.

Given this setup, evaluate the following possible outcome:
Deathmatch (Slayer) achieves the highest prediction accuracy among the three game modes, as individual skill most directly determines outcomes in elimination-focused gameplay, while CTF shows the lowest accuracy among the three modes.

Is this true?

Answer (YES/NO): NO